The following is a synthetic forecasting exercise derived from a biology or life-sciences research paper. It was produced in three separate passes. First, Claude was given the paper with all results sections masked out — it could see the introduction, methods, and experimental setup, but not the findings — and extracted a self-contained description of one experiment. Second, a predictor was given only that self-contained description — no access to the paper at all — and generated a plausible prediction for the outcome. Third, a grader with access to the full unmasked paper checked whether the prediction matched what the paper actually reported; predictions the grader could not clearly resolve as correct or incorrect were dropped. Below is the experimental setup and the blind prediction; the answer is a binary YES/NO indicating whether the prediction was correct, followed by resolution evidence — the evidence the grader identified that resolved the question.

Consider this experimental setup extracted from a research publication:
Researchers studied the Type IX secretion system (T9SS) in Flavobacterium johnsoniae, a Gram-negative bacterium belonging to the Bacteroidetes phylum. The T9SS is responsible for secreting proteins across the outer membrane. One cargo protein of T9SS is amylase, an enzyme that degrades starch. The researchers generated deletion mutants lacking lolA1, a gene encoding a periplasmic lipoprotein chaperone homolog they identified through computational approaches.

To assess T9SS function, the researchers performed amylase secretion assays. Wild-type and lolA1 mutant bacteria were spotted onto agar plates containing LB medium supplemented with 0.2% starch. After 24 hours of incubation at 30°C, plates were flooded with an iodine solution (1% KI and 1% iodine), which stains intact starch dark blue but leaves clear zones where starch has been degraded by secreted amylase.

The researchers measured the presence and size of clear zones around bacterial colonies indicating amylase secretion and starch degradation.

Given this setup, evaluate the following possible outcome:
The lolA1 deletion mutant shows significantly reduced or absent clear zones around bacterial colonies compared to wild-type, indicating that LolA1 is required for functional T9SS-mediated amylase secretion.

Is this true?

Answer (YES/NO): YES